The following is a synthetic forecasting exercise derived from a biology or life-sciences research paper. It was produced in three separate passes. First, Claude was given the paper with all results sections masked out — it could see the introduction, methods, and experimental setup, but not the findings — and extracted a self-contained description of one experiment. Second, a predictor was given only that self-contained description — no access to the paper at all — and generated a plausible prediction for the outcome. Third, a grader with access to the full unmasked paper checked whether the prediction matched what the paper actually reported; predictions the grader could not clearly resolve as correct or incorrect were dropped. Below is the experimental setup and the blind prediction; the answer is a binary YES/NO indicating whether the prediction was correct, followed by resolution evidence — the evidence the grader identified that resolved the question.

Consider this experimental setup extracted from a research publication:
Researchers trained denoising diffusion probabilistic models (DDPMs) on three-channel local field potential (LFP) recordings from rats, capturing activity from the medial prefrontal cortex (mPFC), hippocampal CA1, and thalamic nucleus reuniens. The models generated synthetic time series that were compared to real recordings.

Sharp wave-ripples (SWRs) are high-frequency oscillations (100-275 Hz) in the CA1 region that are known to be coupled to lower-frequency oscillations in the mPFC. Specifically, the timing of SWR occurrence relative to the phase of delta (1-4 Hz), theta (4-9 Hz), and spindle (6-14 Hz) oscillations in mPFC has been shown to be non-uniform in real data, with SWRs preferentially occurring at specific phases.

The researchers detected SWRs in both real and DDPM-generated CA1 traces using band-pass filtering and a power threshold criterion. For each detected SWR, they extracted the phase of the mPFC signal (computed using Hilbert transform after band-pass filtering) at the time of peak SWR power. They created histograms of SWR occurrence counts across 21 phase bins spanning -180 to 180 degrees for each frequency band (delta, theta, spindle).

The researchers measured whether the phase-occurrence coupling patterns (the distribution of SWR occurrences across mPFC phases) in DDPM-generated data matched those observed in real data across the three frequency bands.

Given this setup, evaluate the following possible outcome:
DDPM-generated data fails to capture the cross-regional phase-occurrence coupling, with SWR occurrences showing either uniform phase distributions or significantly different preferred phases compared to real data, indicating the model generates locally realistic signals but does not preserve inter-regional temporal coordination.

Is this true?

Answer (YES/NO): NO